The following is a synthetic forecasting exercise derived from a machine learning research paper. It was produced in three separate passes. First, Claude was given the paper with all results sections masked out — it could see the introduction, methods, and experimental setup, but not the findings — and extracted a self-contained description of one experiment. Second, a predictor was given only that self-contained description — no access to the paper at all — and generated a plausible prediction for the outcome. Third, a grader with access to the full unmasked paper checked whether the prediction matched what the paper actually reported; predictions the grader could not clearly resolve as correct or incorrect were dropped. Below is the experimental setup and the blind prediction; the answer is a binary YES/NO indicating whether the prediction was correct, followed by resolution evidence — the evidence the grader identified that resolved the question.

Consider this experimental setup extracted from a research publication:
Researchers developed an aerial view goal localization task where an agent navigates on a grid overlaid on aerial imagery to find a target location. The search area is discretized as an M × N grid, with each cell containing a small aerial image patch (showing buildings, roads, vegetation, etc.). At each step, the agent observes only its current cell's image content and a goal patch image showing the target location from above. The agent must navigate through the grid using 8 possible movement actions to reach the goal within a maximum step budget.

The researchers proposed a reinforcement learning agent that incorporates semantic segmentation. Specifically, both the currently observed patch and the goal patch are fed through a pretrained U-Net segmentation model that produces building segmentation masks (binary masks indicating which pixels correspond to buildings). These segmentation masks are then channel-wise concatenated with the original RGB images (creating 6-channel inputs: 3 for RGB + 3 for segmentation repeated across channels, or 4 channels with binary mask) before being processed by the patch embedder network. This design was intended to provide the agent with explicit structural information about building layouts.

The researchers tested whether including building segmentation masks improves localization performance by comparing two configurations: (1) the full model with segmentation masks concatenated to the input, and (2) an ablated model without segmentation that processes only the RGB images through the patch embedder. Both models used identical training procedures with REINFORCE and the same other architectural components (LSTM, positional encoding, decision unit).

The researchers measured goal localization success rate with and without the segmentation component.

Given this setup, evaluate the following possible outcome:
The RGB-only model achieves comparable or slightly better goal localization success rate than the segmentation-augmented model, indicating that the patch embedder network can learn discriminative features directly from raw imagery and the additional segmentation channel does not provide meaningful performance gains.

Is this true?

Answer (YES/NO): NO